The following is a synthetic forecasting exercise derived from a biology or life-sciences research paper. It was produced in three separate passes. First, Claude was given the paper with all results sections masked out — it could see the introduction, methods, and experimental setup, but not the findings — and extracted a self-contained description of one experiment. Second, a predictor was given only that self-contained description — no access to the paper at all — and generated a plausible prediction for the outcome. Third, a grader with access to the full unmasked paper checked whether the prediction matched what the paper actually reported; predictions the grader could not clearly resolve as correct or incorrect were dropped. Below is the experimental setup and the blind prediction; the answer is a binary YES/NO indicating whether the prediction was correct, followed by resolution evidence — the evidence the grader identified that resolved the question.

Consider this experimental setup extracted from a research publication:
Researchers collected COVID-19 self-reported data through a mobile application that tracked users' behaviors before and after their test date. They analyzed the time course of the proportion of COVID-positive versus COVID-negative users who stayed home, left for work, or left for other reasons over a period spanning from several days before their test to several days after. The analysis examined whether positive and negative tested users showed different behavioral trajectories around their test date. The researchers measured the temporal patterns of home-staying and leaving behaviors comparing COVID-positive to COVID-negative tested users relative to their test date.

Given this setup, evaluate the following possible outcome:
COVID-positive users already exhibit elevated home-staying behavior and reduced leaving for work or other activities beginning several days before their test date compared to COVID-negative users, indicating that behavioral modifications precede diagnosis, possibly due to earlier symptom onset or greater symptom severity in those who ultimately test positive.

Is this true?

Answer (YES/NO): NO